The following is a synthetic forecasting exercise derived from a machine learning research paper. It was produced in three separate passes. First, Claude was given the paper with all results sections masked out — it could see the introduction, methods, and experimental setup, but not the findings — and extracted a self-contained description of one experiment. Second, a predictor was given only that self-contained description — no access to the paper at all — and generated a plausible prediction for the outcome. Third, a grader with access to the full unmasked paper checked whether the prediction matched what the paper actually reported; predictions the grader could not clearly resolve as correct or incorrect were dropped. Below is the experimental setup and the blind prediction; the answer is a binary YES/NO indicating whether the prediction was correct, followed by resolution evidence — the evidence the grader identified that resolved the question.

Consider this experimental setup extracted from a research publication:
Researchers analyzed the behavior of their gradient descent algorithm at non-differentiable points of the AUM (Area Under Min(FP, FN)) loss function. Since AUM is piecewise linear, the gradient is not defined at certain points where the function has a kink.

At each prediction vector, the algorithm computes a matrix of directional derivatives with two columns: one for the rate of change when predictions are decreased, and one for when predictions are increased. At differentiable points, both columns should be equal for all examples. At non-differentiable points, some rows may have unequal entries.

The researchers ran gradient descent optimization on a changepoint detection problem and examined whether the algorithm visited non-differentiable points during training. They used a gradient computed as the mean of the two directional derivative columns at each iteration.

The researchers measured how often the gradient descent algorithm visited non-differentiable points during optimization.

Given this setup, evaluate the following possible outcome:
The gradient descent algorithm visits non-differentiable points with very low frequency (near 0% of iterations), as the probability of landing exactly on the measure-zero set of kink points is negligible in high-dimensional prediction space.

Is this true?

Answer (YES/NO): YES